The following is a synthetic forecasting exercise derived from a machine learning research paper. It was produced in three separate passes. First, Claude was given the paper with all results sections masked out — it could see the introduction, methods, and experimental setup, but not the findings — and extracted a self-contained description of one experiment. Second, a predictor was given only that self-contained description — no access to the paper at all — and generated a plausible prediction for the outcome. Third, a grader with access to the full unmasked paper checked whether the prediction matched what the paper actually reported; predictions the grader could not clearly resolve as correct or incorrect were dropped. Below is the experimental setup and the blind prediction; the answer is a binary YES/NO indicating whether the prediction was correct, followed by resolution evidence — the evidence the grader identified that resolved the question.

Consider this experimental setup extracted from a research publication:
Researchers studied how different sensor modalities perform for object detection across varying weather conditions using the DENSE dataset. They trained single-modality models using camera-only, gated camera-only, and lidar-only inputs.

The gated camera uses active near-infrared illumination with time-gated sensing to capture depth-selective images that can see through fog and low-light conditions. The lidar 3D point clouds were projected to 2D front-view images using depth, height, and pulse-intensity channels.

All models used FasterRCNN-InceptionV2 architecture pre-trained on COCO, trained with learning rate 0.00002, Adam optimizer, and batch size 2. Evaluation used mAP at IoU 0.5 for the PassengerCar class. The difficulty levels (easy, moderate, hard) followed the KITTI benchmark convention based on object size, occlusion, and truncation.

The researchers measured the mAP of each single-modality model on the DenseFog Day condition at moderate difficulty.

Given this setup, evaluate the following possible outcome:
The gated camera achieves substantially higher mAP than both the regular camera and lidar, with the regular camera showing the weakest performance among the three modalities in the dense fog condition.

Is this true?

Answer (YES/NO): YES